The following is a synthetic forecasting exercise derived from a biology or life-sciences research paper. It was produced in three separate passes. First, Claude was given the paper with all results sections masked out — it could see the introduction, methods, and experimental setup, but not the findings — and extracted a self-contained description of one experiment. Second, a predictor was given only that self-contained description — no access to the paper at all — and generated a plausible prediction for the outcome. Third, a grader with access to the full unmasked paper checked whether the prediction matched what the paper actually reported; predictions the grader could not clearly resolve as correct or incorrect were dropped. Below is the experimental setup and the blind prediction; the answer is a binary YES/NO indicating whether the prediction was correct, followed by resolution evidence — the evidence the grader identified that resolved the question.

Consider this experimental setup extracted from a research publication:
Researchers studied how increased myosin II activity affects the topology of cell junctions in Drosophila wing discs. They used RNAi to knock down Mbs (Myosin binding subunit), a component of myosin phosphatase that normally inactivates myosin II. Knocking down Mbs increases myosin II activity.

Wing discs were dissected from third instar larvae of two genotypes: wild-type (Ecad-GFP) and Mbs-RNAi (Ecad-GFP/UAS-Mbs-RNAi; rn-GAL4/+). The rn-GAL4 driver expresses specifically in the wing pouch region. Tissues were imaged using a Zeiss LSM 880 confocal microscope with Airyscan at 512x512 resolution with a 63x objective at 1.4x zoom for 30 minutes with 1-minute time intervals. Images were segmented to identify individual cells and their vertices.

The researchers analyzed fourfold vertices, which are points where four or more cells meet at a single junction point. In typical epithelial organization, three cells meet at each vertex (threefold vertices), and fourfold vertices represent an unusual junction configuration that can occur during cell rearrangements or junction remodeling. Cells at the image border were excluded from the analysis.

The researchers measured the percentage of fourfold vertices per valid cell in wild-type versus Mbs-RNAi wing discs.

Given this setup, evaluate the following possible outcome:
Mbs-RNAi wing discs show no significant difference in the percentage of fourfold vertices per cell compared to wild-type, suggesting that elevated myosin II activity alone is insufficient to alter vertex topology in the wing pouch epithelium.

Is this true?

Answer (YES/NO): NO